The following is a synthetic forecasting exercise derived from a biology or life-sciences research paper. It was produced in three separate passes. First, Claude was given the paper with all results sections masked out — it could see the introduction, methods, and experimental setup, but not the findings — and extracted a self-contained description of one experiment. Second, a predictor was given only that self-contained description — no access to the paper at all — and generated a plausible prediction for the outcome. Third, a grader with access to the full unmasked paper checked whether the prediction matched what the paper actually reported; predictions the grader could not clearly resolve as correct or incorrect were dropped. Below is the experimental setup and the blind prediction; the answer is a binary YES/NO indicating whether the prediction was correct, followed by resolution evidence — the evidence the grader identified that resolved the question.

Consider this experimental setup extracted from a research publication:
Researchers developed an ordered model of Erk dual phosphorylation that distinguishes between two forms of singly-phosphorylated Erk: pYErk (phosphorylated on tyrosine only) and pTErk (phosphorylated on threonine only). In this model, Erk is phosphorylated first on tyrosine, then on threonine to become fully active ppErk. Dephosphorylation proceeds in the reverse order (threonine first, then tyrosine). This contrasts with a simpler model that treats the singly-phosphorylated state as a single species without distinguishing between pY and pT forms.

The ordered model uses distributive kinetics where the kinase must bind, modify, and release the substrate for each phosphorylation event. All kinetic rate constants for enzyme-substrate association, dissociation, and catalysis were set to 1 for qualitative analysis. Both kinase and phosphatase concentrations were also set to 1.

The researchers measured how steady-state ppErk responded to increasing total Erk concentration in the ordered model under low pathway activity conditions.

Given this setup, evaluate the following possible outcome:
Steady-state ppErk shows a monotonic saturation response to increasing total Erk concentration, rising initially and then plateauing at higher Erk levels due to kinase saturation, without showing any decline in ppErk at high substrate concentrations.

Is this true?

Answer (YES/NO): NO